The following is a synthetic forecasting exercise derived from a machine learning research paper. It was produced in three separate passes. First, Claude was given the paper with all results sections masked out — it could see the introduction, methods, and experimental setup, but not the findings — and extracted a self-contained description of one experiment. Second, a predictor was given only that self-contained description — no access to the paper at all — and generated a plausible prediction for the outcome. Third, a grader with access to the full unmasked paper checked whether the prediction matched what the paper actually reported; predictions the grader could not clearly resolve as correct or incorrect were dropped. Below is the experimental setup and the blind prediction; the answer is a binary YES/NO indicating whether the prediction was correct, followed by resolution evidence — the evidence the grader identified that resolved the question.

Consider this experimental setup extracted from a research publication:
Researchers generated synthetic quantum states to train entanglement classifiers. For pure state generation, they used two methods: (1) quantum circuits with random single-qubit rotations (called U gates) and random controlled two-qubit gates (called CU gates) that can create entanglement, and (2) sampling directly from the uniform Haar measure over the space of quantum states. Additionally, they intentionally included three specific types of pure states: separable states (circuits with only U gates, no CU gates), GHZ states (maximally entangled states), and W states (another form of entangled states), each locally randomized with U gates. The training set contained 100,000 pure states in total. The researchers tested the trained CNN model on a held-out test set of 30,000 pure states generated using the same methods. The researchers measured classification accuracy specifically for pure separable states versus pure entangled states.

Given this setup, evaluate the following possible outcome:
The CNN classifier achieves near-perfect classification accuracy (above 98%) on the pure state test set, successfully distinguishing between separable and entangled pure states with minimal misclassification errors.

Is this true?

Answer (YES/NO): NO